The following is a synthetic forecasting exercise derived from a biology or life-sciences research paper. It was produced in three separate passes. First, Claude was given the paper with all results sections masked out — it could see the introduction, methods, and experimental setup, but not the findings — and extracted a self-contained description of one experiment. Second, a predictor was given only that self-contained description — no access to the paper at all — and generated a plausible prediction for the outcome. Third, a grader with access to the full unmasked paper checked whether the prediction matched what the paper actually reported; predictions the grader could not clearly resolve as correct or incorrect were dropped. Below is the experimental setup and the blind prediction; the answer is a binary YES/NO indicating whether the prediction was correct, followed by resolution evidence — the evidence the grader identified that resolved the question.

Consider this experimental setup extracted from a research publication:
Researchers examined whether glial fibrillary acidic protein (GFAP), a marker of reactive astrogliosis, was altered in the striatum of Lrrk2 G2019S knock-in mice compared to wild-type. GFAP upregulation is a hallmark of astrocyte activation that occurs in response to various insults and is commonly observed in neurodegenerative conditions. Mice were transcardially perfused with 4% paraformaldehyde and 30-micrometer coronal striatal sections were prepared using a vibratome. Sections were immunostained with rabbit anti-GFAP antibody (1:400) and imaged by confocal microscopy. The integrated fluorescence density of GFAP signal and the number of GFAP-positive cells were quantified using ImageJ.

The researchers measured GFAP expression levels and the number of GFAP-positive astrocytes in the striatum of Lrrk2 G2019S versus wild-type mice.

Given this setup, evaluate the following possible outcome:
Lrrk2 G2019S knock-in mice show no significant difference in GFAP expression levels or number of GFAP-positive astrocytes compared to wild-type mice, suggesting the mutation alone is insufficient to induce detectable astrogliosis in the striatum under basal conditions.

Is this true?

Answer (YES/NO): NO